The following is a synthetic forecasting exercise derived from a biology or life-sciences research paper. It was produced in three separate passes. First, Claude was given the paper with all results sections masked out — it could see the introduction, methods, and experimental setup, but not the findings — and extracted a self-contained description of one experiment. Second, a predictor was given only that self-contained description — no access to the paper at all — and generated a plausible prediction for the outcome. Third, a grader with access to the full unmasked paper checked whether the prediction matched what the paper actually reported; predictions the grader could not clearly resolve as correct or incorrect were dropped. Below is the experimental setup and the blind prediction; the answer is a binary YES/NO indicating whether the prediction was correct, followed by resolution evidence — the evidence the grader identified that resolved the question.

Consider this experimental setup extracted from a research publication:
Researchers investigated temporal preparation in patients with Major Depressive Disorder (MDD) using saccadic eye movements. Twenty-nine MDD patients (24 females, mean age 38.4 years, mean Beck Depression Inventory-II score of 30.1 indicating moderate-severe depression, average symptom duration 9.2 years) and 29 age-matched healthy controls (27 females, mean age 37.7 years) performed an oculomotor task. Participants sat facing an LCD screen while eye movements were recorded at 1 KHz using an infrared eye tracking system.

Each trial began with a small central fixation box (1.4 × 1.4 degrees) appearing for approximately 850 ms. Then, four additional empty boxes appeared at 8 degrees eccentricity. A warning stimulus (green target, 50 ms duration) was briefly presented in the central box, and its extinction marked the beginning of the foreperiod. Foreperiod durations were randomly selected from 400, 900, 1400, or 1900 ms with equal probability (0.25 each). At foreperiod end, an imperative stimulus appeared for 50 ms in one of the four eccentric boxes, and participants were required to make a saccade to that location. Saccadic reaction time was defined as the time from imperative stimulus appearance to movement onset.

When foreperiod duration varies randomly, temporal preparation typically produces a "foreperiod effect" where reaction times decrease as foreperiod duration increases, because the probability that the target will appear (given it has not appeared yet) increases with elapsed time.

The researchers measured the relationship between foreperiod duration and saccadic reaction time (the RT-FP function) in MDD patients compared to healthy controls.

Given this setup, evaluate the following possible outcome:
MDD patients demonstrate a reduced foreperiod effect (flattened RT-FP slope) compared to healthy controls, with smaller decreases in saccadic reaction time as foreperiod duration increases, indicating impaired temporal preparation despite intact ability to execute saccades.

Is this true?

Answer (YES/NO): YES